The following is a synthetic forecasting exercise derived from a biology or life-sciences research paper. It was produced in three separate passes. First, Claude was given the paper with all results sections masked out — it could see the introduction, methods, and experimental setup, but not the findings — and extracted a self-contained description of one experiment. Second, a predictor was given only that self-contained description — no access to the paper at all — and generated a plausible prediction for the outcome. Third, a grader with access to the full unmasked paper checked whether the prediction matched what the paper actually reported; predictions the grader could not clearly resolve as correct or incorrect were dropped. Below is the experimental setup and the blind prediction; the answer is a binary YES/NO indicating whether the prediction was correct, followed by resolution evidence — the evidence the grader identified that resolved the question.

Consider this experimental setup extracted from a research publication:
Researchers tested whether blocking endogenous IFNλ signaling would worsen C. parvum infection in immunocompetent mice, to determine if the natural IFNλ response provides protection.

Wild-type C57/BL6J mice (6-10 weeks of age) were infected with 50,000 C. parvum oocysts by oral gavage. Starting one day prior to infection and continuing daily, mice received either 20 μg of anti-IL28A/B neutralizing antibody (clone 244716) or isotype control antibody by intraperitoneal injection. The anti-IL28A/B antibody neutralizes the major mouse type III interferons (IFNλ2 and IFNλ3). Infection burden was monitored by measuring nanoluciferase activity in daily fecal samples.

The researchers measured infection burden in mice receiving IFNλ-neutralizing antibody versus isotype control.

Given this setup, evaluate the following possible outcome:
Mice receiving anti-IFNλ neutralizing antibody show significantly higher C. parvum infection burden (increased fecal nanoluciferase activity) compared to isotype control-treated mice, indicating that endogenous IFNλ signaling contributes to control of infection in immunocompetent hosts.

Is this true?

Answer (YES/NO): YES